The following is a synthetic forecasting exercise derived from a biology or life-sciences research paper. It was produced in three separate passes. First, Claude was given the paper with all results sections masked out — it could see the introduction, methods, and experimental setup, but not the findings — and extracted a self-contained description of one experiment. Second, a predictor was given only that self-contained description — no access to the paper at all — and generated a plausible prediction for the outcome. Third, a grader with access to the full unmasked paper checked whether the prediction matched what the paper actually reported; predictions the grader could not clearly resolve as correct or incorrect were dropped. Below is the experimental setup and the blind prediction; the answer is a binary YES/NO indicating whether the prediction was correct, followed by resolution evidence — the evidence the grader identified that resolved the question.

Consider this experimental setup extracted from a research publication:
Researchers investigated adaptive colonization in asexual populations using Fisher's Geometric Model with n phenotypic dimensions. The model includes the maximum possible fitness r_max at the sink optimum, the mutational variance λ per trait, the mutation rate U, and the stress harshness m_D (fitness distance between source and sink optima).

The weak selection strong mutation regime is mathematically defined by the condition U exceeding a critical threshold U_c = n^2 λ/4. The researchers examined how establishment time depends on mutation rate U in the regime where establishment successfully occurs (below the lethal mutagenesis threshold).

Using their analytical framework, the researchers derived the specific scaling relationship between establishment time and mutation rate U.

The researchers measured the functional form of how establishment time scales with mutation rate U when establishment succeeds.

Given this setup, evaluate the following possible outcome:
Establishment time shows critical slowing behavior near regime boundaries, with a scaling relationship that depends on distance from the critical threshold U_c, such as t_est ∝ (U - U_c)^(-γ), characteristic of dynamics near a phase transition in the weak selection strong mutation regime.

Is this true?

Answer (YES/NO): NO